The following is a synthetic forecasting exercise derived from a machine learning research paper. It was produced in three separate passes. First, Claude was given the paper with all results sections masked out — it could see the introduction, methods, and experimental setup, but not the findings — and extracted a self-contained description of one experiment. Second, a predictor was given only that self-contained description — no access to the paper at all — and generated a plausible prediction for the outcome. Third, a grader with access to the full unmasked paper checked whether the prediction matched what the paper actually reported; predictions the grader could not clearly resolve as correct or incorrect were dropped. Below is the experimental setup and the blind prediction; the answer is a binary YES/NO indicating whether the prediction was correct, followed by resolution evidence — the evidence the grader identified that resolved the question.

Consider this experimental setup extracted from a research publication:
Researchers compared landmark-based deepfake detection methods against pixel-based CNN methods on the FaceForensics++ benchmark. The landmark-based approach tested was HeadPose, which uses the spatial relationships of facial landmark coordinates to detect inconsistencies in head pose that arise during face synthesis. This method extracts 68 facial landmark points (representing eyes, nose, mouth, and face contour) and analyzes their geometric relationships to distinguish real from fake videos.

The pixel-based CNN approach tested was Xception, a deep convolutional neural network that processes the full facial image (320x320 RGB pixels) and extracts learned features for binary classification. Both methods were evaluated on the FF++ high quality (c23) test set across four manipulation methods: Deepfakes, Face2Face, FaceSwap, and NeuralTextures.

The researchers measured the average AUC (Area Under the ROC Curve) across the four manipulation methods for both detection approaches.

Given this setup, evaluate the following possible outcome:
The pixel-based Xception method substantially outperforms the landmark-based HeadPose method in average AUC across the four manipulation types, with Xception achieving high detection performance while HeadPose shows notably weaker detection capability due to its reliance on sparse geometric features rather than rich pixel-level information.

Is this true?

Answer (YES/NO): YES